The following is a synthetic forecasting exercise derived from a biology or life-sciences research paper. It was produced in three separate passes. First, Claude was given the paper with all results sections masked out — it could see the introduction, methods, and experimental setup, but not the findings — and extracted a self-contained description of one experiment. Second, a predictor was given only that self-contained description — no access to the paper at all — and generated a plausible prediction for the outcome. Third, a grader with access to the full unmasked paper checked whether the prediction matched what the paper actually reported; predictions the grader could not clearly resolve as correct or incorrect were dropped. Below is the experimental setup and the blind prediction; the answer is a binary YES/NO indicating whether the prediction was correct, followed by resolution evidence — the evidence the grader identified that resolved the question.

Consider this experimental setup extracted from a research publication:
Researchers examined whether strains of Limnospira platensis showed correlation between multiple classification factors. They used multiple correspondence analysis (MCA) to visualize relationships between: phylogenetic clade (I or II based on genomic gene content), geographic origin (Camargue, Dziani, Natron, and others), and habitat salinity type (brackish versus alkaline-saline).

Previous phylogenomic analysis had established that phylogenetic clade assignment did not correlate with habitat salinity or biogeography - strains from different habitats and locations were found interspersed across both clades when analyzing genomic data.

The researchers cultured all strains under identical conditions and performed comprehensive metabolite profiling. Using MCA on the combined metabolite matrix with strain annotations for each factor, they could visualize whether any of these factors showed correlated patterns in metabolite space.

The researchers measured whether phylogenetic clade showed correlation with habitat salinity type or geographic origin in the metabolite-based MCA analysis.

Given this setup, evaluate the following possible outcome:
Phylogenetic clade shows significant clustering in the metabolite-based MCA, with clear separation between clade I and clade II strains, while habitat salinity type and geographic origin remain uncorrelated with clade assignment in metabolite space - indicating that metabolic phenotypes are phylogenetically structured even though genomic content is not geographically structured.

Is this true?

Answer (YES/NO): NO